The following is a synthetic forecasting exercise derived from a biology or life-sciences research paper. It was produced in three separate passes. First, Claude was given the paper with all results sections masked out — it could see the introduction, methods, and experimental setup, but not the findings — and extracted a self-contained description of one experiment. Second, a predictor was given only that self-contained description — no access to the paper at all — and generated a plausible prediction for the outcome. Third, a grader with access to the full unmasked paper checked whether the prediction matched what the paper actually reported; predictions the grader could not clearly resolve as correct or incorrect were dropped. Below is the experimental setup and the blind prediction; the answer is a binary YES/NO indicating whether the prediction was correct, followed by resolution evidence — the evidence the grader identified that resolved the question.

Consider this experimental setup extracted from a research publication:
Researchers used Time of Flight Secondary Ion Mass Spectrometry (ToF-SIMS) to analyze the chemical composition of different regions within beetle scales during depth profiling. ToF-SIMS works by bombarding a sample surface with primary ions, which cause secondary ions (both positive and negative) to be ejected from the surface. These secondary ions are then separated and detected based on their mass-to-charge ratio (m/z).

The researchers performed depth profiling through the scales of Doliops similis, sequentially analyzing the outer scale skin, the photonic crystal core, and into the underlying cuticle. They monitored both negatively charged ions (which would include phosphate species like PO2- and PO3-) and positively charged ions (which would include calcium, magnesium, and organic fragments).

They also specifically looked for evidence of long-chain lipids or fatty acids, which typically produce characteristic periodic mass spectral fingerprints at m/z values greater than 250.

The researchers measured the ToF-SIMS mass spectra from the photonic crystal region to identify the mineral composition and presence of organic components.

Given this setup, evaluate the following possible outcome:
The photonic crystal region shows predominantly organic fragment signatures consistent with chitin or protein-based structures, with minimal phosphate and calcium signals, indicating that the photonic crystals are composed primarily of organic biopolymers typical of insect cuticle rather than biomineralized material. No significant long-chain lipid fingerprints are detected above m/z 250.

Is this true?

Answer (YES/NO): NO